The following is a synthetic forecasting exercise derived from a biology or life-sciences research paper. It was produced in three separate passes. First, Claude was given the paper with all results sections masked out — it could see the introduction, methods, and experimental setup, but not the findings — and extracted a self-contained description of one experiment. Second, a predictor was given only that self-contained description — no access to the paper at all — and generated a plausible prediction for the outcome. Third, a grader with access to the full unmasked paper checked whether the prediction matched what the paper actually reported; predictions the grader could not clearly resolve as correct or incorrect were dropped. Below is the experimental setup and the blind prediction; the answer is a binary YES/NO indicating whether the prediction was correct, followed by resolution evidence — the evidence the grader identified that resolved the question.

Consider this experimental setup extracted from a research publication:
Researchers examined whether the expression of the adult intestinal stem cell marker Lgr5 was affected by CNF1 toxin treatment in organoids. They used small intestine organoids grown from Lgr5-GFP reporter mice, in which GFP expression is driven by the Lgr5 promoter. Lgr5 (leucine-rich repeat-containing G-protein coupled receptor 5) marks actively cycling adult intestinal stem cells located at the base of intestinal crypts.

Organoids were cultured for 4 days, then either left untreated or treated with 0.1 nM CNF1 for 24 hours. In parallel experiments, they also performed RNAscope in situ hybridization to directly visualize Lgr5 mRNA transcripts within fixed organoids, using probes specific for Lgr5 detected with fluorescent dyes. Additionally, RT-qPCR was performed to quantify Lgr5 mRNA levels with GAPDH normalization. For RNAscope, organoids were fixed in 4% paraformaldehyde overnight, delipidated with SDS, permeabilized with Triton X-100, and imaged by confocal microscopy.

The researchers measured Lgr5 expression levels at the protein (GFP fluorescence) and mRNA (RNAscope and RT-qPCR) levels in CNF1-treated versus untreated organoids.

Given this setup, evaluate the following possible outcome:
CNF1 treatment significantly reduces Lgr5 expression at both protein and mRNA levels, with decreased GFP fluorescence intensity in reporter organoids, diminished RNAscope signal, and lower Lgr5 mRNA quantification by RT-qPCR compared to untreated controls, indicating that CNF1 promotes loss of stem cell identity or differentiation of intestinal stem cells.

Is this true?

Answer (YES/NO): NO